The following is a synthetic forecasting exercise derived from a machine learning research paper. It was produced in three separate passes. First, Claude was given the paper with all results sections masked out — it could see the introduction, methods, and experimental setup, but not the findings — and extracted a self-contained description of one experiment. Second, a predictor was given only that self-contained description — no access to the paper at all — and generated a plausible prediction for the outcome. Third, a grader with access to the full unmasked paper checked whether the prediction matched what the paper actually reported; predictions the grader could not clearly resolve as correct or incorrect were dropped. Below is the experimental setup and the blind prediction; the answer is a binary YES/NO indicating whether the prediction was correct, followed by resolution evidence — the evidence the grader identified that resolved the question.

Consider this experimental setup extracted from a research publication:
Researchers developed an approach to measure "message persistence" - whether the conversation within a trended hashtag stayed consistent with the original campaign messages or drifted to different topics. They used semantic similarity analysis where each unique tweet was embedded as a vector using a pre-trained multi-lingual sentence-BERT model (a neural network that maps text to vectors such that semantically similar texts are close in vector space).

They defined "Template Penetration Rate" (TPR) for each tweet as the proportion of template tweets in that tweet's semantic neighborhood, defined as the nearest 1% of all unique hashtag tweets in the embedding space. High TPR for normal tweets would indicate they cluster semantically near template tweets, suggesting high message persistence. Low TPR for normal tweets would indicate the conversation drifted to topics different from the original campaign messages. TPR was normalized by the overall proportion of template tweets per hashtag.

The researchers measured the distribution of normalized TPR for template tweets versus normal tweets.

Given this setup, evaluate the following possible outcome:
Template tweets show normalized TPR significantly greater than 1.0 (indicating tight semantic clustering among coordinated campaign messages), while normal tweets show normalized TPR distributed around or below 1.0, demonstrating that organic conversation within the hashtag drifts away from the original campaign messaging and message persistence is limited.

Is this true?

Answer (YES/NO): YES